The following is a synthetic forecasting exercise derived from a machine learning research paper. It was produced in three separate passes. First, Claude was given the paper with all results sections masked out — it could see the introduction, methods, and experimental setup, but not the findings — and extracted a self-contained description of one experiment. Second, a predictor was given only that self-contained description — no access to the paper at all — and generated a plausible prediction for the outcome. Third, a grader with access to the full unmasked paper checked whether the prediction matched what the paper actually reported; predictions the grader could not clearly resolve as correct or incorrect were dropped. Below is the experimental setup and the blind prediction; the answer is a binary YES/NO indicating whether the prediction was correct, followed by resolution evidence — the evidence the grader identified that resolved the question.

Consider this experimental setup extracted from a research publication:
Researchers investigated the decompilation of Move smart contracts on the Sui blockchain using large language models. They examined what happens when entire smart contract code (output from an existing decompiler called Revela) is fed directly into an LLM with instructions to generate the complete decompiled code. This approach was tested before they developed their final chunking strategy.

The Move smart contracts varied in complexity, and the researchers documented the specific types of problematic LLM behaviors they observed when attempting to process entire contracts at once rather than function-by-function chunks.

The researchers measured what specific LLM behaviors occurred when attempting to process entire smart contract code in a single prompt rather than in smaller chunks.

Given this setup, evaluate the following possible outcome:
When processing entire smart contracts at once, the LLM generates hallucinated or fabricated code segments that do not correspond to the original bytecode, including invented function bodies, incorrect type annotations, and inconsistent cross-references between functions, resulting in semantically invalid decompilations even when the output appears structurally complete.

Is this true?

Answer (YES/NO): NO